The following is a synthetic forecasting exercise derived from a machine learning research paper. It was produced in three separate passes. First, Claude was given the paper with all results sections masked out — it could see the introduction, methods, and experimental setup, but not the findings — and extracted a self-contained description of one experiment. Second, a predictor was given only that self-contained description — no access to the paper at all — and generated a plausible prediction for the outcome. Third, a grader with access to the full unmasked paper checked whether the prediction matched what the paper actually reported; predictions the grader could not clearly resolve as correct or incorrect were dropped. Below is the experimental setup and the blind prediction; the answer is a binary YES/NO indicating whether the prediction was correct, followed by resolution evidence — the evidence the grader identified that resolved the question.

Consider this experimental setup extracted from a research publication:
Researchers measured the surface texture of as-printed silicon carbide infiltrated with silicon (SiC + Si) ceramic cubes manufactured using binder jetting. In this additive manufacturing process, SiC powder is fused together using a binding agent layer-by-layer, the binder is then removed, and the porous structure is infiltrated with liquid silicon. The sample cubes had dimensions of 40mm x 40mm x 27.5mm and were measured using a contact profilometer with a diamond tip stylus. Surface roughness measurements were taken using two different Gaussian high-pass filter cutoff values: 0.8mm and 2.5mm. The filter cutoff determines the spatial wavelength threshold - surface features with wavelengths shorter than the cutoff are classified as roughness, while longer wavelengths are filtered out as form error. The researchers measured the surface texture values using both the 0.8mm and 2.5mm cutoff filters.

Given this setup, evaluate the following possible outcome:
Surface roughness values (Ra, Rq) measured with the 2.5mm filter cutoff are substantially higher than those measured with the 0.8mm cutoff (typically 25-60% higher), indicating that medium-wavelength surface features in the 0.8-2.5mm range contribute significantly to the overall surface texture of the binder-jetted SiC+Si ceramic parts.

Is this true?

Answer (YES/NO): NO